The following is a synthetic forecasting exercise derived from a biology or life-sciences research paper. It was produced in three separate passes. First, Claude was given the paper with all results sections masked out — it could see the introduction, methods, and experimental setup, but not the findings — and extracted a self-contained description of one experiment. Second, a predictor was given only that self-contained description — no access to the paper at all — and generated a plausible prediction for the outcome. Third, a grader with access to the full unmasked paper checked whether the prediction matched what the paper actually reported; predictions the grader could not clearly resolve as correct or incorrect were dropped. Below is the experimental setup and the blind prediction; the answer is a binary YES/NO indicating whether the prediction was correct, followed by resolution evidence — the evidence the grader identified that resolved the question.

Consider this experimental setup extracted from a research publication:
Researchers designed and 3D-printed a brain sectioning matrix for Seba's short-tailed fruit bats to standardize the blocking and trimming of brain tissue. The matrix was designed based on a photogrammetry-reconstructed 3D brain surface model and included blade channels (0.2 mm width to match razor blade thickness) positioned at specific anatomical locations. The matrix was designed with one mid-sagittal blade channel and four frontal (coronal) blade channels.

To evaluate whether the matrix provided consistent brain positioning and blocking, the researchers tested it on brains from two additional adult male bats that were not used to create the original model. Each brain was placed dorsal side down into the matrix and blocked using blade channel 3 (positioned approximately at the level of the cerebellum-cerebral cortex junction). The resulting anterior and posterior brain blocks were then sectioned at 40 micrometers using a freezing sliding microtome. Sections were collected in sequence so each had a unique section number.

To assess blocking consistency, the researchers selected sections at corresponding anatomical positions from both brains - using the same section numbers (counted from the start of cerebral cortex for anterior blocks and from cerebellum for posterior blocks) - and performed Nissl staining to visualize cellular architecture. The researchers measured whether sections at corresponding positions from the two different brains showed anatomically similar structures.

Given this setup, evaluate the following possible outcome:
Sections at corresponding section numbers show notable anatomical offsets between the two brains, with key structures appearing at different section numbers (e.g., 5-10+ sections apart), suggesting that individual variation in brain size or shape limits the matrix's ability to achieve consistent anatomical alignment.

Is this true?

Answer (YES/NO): NO